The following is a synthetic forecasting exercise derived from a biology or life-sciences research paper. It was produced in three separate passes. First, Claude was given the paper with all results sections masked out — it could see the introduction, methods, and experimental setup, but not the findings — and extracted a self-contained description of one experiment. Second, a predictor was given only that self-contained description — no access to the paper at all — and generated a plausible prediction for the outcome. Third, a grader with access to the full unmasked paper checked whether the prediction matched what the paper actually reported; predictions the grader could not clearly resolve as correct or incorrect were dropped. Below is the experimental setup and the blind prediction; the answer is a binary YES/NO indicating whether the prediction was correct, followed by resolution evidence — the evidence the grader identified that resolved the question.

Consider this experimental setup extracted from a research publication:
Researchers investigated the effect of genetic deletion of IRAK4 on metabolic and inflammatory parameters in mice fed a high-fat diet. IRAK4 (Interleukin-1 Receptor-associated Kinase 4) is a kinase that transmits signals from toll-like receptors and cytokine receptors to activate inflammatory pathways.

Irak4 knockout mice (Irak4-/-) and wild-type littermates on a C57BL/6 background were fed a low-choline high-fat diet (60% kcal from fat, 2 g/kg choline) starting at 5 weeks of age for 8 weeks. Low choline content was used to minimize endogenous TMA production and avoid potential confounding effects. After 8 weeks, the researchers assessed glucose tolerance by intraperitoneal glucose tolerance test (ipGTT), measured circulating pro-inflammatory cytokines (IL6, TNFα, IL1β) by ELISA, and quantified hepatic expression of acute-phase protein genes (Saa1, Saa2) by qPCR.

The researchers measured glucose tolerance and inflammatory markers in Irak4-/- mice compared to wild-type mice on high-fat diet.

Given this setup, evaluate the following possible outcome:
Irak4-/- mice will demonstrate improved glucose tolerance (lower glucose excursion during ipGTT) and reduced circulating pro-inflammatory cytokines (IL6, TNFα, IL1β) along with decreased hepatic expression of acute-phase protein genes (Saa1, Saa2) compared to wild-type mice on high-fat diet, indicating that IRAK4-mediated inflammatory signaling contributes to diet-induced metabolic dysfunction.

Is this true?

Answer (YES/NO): YES